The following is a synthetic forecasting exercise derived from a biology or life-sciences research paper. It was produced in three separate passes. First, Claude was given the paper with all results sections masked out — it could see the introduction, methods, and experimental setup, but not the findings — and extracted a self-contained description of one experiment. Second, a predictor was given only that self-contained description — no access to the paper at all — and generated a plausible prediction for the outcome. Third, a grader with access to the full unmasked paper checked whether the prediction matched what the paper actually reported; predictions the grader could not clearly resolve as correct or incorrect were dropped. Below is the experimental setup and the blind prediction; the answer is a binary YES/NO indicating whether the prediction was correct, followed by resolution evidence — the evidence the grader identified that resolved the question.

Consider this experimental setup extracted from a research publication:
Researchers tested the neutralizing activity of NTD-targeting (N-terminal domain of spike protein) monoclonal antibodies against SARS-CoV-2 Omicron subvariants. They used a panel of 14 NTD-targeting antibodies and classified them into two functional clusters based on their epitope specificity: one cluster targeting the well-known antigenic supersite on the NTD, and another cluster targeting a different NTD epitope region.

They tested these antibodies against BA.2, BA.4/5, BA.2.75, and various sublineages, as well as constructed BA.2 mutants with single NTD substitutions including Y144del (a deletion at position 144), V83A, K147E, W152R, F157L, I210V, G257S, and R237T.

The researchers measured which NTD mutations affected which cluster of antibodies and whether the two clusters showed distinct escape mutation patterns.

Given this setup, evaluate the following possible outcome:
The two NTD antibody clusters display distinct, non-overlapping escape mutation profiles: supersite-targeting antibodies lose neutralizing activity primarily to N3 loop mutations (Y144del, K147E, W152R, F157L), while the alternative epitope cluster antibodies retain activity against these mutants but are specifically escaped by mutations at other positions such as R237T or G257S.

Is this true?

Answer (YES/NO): NO